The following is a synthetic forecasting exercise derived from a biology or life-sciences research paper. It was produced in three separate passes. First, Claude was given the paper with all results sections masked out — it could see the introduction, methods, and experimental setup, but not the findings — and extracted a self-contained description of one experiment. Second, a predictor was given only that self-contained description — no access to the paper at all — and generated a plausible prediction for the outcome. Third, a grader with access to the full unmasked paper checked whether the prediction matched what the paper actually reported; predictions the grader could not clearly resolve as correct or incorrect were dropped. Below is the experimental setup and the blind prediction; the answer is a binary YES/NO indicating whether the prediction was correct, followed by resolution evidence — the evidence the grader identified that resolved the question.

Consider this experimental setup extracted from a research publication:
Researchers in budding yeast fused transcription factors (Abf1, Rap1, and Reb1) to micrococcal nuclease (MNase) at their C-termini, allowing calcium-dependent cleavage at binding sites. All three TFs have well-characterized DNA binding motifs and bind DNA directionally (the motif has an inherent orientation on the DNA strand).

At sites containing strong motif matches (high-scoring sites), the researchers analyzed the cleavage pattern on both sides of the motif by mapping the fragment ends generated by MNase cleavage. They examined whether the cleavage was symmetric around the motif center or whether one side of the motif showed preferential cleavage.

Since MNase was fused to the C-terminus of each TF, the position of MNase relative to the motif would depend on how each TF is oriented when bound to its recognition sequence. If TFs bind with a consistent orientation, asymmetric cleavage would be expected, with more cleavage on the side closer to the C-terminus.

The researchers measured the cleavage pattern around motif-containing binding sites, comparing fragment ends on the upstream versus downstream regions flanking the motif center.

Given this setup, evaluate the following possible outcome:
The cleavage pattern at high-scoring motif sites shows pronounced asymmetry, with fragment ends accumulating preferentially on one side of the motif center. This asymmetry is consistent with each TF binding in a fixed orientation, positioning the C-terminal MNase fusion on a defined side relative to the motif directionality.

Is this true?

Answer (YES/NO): NO